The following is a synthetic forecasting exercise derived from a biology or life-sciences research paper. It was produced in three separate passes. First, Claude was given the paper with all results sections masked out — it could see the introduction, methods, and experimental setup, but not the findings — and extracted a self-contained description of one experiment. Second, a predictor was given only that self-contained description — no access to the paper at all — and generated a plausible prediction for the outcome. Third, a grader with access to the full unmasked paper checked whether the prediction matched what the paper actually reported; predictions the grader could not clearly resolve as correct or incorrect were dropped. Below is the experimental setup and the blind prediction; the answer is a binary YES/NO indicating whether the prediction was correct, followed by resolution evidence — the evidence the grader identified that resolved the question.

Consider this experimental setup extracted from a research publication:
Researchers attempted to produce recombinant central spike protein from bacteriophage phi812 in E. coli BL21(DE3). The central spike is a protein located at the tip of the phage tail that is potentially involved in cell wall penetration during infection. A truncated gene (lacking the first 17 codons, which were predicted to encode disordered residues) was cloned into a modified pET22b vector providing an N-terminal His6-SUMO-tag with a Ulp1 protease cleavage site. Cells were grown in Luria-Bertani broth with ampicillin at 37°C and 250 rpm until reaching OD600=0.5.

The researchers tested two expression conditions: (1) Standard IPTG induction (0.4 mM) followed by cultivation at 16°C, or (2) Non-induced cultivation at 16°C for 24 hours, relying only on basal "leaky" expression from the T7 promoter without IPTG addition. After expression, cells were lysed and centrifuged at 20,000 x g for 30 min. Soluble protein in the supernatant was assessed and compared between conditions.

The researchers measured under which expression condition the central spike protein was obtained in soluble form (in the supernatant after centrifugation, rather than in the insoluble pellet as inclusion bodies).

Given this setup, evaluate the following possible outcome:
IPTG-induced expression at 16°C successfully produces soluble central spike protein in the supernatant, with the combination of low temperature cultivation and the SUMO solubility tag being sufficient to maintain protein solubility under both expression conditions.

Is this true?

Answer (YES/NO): NO